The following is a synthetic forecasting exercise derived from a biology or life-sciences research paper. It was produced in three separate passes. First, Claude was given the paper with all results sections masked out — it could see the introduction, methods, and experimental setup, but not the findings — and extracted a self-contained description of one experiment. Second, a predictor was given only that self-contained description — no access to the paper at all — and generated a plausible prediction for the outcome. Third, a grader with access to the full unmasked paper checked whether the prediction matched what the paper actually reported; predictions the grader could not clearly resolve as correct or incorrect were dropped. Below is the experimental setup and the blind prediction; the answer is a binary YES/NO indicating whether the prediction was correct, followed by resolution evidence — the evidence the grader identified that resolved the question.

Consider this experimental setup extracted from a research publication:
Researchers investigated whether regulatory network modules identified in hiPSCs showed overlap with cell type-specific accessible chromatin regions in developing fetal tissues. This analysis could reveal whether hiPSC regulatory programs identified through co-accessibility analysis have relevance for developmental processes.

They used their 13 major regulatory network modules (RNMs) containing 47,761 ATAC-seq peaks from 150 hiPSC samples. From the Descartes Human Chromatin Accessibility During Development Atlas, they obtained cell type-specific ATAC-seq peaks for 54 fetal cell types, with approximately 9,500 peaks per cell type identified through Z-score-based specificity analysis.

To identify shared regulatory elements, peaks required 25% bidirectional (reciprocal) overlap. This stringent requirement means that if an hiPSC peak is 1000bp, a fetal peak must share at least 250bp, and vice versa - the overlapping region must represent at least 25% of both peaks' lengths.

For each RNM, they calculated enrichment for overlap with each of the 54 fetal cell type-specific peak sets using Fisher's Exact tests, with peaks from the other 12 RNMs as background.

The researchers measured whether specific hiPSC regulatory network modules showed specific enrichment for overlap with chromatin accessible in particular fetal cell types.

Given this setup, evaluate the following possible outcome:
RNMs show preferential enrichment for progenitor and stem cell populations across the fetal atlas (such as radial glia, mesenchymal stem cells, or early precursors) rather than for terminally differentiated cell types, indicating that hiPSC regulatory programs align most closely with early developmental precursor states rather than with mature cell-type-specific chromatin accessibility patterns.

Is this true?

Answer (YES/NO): NO